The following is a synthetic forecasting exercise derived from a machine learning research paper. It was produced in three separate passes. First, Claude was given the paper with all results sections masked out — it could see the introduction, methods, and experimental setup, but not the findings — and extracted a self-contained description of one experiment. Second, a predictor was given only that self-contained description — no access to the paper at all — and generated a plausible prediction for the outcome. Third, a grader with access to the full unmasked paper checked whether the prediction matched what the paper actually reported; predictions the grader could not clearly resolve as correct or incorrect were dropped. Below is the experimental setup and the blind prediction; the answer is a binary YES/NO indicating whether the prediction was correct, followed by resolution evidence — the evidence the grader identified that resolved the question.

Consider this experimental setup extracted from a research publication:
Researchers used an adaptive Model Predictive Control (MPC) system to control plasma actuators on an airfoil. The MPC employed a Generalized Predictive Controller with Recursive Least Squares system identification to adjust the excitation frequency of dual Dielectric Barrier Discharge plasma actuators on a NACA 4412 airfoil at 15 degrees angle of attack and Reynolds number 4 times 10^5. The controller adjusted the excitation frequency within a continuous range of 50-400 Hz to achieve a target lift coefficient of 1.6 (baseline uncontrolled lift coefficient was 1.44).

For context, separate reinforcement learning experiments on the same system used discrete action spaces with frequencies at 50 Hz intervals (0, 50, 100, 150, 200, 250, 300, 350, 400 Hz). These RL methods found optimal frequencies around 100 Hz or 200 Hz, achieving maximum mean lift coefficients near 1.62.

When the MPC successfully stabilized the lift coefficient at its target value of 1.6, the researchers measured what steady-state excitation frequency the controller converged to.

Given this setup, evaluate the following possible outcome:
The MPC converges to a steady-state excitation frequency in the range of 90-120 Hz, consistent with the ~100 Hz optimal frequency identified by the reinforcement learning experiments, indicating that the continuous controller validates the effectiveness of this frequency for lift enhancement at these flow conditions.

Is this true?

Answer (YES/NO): YES